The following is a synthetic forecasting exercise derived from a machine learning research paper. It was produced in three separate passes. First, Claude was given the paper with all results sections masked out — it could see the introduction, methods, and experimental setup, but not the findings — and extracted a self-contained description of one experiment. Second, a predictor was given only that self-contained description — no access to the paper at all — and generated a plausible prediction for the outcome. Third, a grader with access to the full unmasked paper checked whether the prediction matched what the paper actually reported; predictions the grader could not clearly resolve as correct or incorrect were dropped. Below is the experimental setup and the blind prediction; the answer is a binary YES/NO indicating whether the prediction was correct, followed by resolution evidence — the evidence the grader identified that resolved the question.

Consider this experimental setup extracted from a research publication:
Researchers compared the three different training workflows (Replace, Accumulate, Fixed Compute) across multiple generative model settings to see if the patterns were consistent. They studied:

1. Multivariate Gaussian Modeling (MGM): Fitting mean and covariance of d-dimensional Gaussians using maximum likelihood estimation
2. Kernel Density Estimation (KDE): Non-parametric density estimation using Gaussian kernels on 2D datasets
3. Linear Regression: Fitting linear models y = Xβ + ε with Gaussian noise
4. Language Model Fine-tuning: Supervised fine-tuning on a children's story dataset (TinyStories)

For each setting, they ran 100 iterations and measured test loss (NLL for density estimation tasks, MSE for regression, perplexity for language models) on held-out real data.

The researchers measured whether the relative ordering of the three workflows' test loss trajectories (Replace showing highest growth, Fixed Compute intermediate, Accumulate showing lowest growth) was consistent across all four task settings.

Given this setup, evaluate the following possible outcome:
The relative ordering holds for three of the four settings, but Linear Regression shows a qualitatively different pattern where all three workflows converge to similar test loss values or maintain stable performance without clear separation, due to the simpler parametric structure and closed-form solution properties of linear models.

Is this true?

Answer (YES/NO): NO